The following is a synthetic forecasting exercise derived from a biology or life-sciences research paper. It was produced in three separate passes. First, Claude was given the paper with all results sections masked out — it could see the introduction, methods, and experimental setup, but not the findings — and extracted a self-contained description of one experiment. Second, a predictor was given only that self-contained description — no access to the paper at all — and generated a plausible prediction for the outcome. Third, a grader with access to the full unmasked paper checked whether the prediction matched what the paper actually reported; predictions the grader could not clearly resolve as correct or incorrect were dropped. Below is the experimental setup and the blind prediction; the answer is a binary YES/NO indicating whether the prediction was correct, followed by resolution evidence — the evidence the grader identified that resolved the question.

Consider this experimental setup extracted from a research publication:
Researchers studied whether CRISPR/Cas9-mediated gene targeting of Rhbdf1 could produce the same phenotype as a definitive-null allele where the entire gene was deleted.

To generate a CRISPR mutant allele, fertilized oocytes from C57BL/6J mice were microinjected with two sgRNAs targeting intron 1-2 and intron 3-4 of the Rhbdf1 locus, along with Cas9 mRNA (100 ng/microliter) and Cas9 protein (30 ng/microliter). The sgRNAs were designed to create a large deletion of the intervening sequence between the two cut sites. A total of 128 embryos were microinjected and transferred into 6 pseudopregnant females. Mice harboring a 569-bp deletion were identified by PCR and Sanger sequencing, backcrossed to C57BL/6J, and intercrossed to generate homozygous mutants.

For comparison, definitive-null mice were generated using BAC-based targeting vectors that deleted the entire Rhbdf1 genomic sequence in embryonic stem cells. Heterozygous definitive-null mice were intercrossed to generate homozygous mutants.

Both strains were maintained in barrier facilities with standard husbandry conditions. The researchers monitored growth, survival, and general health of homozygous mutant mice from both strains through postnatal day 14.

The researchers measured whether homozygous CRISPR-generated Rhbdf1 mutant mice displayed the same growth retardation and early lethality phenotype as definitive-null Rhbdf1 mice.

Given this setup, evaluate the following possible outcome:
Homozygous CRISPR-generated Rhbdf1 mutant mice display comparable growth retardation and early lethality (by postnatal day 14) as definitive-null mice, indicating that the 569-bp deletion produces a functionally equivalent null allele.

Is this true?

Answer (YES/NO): NO